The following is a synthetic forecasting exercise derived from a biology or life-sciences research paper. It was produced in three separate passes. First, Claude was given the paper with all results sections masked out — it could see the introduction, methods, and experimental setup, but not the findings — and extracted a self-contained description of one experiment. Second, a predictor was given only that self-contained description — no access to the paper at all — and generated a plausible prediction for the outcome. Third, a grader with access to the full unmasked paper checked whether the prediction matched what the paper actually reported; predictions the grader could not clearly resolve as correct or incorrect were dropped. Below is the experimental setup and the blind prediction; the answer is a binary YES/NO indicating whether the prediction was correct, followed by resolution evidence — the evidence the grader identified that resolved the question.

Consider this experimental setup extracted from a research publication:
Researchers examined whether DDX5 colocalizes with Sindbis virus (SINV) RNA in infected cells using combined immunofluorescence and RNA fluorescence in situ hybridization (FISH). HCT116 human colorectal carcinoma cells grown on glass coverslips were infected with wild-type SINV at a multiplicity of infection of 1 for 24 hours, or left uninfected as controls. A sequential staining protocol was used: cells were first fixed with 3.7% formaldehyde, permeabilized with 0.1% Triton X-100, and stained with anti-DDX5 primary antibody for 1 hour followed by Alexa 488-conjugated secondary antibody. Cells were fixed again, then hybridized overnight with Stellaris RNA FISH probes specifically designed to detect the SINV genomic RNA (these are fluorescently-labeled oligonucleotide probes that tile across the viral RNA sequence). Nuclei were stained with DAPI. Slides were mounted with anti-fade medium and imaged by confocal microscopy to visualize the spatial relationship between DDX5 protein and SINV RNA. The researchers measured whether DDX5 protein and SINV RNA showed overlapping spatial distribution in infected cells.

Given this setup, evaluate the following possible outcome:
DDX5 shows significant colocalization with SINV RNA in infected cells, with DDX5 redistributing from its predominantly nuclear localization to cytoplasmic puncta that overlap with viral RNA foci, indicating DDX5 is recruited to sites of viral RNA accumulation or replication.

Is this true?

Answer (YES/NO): YES